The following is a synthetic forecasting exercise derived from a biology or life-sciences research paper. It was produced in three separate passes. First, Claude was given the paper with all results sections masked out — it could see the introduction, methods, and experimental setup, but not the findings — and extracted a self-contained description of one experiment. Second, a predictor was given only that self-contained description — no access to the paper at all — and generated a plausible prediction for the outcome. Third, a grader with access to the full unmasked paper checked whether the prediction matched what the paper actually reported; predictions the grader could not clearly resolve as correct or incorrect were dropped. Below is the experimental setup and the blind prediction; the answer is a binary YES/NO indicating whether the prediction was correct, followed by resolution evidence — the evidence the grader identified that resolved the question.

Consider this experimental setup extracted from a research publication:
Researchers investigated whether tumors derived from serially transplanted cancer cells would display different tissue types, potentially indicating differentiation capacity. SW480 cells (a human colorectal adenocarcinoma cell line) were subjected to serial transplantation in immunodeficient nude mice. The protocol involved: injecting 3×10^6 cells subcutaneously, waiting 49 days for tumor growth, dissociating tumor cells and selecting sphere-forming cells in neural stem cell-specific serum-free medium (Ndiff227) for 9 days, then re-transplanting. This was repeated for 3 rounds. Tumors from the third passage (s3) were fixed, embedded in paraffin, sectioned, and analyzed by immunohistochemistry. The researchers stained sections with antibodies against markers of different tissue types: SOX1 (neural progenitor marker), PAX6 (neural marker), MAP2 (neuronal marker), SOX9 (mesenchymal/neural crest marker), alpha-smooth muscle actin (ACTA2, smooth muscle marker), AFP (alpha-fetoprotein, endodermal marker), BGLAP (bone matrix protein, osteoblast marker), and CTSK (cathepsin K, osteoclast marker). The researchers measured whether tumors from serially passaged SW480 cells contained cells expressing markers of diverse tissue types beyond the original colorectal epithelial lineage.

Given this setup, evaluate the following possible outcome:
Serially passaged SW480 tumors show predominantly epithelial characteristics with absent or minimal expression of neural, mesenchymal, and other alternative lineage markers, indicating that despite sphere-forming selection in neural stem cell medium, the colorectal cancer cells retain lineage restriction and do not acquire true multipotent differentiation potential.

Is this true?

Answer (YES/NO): NO